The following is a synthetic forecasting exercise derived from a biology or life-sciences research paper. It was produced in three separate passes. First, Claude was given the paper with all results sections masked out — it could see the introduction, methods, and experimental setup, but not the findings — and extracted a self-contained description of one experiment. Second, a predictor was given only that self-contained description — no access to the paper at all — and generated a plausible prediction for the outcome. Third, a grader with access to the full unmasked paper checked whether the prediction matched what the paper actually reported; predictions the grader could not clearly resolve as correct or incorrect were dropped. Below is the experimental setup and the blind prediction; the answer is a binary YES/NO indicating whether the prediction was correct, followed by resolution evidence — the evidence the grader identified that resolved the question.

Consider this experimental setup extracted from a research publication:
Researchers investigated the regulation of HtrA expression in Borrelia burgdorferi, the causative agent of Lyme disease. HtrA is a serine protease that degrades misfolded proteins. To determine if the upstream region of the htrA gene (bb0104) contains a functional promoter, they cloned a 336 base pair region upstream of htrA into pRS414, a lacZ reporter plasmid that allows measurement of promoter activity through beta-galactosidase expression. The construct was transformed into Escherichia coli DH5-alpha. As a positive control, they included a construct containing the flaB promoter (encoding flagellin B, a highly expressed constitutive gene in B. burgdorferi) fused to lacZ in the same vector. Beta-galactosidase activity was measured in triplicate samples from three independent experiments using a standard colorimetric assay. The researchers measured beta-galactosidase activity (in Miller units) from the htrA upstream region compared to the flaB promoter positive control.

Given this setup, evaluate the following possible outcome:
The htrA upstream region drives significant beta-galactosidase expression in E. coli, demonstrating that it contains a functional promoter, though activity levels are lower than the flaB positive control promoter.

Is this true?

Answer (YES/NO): YES